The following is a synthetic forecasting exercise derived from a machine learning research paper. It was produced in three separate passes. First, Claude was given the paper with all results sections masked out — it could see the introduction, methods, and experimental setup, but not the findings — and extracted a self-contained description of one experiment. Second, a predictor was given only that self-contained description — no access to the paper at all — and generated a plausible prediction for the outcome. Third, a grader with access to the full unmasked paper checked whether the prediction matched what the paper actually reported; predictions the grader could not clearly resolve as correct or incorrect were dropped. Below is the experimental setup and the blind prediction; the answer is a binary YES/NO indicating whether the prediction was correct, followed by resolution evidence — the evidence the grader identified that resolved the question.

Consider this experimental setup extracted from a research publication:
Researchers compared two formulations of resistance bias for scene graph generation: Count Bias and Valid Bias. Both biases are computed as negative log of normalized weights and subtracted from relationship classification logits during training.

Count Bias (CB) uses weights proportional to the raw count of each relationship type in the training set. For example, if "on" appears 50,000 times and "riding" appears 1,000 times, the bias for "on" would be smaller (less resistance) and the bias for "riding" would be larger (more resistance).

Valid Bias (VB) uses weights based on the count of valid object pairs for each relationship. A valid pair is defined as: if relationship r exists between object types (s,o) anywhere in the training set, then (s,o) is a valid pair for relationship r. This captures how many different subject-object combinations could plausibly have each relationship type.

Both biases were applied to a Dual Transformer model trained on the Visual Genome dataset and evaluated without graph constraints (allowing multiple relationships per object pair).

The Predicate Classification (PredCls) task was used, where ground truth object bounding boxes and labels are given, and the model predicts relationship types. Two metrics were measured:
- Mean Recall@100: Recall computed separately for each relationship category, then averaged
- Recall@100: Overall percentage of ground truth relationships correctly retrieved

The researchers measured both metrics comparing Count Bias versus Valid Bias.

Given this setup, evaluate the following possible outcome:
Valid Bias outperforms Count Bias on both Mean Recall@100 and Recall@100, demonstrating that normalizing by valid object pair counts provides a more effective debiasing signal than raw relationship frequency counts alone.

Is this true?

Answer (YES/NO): NO